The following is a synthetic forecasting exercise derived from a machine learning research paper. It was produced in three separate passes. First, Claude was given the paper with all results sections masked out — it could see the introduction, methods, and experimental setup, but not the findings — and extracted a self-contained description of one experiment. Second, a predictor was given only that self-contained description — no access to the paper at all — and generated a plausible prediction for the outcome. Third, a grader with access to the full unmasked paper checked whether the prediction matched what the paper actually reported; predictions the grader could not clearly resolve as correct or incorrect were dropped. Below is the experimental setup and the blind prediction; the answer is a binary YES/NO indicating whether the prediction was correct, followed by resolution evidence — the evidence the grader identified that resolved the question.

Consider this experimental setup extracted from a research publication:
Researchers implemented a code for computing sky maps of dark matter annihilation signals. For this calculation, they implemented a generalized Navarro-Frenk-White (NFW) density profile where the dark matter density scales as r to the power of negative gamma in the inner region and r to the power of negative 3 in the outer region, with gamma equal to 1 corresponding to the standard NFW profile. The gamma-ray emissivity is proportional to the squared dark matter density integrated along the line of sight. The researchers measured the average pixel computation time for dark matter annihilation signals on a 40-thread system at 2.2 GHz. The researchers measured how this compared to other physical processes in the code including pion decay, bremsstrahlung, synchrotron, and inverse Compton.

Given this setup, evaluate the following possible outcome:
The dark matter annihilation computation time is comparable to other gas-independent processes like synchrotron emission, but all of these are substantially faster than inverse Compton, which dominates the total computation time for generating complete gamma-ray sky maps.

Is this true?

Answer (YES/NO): NO